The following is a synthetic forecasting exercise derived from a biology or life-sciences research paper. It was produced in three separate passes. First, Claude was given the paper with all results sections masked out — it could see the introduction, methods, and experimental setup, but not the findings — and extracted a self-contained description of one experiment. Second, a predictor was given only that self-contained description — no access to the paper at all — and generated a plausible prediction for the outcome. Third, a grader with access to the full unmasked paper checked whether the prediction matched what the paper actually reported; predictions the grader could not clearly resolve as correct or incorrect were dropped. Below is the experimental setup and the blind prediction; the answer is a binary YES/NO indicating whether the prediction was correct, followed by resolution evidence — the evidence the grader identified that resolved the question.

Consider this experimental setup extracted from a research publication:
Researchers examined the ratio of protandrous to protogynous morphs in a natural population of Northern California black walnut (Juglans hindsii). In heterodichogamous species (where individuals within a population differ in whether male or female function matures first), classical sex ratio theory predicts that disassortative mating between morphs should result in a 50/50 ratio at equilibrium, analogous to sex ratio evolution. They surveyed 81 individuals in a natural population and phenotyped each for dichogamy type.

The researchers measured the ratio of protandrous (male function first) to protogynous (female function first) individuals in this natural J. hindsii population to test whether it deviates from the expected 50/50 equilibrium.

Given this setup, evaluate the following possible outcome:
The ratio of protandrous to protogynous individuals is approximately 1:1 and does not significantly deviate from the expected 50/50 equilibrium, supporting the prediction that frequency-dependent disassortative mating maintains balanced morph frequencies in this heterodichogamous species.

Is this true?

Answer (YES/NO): YES